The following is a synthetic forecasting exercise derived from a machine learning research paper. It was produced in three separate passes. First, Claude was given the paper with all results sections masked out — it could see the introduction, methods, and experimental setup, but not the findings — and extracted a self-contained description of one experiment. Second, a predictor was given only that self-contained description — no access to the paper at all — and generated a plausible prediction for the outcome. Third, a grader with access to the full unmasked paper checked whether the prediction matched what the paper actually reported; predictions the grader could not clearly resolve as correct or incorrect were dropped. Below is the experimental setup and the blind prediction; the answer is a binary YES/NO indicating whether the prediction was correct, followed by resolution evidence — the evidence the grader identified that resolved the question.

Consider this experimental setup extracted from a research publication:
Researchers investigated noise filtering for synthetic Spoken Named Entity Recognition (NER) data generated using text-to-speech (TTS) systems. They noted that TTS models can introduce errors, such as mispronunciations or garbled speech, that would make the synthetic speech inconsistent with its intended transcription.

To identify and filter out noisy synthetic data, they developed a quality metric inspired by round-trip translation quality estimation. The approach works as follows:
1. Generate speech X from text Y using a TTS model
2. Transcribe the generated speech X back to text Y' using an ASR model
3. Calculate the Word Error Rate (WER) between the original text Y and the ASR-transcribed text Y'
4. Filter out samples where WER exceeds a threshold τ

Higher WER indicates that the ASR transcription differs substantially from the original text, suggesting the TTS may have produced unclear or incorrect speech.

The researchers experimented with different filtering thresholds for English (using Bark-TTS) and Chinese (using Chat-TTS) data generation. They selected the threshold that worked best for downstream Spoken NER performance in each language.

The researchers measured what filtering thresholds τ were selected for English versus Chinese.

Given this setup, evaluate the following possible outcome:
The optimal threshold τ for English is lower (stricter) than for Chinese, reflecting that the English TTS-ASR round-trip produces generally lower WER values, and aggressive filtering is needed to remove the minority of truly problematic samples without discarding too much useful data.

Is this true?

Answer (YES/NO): NO